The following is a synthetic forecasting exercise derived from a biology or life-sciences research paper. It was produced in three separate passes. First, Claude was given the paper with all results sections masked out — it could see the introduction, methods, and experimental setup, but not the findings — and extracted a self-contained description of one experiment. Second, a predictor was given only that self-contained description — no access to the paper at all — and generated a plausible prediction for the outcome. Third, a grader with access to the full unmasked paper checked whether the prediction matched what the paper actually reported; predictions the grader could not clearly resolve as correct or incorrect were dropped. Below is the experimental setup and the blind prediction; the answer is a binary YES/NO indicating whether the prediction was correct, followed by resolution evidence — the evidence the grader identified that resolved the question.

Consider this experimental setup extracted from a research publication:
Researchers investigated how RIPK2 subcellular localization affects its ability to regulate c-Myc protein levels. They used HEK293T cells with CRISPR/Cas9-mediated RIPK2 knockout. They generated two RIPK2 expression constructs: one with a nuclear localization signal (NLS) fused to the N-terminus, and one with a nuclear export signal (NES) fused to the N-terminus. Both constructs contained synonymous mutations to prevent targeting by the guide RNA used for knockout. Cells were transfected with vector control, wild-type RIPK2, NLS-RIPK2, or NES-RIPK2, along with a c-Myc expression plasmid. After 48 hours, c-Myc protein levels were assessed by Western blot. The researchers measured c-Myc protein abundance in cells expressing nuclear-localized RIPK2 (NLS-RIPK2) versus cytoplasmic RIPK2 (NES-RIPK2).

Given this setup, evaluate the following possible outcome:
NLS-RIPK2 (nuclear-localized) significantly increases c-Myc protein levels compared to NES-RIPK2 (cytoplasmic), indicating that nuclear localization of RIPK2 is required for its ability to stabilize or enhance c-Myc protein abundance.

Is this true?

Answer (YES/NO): NO